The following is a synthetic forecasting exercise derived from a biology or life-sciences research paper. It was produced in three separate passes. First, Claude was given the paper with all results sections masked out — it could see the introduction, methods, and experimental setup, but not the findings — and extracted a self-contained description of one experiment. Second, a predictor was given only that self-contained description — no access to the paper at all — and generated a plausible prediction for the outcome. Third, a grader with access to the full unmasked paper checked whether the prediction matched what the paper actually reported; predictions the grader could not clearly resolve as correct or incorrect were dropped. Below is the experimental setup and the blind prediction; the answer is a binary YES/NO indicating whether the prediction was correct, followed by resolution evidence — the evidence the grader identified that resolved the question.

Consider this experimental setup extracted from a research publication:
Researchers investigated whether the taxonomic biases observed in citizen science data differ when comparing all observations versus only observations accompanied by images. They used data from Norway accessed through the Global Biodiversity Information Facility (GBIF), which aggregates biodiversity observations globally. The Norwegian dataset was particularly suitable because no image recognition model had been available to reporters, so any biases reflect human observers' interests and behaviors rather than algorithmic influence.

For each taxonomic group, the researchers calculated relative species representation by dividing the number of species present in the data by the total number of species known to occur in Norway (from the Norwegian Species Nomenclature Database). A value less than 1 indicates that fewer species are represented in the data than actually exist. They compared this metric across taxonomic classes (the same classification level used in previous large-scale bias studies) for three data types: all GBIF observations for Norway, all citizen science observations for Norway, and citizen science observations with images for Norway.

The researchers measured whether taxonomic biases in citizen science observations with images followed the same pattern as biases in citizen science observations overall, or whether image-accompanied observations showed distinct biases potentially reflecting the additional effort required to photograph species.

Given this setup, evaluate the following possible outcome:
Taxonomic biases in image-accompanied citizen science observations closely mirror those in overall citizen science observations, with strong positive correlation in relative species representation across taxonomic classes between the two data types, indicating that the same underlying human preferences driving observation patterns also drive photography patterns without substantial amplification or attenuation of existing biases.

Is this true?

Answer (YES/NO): NO